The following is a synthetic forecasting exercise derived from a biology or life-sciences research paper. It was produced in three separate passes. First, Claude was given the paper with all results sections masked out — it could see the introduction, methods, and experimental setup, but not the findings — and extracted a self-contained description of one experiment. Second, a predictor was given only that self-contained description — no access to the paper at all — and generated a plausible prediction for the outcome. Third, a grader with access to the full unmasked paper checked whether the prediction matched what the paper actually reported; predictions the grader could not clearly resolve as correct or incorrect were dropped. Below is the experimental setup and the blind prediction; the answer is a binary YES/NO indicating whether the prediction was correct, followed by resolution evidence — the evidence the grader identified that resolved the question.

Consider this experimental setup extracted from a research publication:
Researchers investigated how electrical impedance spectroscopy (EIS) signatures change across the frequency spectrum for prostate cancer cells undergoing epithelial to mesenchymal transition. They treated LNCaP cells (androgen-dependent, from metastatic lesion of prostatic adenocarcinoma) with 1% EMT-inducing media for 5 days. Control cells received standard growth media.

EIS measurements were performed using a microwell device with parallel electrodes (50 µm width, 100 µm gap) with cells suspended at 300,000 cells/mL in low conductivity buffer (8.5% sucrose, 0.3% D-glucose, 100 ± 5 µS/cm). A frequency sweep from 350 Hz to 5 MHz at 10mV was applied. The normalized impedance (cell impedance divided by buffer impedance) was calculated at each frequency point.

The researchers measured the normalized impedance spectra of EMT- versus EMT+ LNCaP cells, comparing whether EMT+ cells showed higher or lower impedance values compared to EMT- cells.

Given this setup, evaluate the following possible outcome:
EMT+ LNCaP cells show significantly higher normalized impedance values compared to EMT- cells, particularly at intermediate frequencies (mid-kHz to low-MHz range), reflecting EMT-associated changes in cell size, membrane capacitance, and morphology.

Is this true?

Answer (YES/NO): NO